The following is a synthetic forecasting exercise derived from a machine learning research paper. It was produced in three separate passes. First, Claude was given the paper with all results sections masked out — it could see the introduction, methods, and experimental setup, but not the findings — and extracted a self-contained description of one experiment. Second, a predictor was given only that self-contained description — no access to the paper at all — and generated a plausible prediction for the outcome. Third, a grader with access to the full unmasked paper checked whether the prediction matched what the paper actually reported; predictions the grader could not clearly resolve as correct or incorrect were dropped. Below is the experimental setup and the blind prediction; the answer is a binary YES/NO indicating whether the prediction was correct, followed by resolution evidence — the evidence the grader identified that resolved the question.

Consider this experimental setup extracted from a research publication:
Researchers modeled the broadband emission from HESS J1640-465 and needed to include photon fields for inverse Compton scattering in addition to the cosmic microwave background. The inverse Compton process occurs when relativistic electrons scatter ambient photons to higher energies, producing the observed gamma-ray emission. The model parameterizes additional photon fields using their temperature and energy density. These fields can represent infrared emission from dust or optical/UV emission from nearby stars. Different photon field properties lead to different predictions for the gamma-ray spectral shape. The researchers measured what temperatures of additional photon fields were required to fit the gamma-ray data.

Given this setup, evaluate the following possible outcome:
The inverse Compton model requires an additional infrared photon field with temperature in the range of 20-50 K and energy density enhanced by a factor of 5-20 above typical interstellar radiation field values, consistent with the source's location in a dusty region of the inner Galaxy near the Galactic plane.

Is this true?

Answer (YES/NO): NO